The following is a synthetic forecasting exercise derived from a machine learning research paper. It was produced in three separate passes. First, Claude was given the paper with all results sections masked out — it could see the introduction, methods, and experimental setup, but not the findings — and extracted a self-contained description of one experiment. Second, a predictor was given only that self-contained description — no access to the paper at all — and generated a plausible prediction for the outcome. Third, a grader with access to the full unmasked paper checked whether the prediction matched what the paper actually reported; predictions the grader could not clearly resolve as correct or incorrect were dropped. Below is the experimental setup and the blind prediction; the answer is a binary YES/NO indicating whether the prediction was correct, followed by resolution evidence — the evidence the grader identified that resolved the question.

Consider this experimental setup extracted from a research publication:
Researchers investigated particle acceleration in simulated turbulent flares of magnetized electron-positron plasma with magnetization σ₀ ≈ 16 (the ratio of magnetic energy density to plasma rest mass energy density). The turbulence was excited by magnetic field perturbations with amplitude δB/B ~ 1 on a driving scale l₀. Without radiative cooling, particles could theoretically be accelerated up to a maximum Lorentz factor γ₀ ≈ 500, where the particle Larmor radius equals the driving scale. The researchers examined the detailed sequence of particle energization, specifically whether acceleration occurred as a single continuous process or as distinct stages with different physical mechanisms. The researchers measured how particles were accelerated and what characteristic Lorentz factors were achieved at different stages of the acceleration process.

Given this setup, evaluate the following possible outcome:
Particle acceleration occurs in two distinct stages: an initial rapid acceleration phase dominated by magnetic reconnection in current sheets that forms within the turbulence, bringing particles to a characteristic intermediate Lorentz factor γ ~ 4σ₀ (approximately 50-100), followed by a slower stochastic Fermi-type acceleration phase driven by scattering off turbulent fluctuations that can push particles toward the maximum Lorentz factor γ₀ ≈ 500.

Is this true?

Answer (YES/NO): NO